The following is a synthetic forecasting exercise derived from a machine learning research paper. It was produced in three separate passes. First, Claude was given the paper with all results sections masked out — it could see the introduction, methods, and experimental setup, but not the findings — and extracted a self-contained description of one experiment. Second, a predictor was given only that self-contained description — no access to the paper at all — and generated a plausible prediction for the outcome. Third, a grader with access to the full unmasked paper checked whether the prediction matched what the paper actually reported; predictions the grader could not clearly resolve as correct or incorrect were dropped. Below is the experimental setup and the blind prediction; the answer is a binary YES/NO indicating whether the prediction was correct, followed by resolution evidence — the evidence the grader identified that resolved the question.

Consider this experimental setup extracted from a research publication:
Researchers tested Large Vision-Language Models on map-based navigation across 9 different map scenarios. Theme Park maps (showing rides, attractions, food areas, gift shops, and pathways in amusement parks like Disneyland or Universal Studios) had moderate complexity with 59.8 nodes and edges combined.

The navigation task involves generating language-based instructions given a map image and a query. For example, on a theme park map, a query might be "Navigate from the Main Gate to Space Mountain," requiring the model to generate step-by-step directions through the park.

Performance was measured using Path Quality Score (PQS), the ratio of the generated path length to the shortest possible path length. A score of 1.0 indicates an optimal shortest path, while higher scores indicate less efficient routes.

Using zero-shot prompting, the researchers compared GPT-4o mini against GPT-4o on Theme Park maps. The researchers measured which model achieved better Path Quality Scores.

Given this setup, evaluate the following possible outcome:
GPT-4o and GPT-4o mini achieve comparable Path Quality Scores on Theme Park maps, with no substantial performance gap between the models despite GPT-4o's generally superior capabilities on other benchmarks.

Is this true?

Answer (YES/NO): NO